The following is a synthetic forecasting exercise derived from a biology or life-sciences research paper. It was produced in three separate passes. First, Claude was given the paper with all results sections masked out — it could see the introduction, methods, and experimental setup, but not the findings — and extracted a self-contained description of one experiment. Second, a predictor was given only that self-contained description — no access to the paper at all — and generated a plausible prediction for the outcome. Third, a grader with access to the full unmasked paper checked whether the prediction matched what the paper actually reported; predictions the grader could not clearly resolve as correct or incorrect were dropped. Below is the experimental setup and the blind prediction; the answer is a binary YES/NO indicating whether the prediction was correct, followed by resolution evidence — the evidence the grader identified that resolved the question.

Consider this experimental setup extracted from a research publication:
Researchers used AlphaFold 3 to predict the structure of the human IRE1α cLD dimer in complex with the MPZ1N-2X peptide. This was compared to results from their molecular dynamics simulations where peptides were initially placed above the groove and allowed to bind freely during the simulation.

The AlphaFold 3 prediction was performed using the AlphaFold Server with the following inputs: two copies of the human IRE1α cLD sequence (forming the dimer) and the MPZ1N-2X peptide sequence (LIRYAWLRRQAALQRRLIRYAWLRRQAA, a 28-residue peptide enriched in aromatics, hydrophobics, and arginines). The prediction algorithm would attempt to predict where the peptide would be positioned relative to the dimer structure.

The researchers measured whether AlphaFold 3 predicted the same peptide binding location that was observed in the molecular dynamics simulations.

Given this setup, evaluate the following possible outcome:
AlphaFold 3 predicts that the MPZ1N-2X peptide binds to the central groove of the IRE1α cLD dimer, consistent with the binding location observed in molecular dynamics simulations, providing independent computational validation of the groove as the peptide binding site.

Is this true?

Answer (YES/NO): NO